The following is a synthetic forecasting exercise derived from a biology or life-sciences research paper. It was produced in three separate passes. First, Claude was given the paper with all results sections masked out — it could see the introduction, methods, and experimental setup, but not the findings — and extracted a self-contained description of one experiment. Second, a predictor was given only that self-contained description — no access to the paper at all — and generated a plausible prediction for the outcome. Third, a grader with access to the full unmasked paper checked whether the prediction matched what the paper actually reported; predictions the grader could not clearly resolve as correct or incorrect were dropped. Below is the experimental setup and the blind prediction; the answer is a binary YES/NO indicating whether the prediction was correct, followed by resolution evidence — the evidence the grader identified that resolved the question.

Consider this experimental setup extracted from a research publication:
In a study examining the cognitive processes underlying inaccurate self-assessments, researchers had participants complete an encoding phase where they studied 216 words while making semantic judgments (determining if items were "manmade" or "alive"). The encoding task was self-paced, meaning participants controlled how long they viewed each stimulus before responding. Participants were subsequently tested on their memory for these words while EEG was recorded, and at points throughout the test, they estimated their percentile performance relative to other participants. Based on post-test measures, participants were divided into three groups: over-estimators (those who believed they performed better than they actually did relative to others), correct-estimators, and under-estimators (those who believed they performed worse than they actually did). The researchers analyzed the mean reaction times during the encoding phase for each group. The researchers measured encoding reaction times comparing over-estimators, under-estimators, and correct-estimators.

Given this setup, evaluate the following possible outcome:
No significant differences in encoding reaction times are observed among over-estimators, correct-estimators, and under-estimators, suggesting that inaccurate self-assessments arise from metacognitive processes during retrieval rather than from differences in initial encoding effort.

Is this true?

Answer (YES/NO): NO